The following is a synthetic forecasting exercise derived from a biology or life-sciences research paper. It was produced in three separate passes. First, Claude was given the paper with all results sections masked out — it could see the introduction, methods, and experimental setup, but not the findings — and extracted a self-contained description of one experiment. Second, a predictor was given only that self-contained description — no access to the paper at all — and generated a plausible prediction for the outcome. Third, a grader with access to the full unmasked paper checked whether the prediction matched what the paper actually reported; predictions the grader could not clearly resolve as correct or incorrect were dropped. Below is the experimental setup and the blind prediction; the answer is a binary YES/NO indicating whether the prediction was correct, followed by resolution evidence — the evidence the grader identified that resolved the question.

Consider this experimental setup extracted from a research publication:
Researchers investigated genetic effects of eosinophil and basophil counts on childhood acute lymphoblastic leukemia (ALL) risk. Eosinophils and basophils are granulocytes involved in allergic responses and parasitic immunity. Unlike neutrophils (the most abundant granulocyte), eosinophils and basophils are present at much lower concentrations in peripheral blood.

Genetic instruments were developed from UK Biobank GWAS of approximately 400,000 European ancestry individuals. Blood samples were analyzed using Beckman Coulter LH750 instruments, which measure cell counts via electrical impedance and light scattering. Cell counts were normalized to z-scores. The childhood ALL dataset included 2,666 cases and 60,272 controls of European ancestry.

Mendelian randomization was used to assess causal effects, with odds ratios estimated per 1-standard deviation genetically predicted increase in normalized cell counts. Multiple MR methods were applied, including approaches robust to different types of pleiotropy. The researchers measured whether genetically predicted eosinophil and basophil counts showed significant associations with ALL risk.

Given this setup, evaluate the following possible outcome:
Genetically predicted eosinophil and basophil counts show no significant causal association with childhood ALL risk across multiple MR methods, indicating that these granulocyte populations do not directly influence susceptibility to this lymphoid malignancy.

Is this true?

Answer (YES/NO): YES